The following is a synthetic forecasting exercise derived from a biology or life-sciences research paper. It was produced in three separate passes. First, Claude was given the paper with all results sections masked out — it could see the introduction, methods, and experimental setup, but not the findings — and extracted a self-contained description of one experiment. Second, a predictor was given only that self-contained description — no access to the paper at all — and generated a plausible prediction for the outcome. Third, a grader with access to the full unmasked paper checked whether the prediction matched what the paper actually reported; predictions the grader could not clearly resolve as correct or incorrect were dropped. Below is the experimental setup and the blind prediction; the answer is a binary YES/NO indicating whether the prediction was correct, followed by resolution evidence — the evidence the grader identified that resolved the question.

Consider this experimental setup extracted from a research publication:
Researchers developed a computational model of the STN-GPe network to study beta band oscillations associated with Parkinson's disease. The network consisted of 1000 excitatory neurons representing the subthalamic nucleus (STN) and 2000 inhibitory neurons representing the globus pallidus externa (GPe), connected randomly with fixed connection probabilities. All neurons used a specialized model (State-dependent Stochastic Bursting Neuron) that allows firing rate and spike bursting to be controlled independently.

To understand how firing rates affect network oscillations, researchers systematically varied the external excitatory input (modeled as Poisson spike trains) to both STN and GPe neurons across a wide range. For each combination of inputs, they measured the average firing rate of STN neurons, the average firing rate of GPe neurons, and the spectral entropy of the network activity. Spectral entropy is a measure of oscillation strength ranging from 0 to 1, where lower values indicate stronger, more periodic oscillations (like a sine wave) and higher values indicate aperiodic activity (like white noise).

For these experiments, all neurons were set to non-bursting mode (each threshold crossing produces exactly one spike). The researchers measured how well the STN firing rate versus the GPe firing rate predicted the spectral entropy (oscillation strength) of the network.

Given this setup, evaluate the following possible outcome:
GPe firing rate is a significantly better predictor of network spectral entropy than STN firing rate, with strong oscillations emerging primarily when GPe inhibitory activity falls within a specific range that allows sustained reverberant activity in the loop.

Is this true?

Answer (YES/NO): NO